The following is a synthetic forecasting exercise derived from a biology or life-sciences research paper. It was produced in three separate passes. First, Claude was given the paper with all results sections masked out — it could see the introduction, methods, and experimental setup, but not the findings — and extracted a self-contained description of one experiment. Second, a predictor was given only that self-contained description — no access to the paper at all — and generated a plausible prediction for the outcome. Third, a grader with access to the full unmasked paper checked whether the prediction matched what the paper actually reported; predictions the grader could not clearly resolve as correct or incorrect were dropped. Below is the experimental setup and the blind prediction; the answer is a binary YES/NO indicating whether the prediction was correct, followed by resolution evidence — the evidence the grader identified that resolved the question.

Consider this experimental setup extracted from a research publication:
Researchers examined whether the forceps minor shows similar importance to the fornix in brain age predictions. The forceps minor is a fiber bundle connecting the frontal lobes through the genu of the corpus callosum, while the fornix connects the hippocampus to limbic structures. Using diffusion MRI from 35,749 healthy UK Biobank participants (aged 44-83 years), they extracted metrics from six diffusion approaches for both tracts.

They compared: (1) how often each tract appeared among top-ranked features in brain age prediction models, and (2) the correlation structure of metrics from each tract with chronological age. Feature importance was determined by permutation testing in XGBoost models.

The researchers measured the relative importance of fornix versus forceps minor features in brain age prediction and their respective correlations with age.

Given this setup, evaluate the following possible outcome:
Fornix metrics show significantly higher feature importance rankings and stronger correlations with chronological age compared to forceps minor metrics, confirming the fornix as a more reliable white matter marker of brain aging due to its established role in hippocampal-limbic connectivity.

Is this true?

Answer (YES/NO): YES